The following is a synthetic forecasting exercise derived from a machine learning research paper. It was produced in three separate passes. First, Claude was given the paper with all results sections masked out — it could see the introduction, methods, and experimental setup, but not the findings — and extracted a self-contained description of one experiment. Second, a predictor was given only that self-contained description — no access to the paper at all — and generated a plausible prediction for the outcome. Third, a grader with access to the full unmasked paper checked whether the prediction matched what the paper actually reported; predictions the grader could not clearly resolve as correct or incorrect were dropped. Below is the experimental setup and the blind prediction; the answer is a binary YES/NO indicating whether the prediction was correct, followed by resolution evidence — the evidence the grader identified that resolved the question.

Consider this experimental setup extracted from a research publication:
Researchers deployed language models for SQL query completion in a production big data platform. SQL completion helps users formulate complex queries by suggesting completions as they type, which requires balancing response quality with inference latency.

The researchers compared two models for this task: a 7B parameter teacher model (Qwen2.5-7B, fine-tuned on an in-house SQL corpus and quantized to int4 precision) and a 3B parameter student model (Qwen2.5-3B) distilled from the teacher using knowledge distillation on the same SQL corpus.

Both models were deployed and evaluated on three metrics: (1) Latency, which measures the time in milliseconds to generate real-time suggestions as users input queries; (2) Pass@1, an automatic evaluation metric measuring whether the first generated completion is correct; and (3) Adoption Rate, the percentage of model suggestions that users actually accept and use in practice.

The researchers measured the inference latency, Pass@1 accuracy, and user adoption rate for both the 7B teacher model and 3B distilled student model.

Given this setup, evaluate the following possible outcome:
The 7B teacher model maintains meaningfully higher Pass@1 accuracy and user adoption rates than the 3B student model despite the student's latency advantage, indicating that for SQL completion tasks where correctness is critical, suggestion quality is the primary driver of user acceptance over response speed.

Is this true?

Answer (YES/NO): NO